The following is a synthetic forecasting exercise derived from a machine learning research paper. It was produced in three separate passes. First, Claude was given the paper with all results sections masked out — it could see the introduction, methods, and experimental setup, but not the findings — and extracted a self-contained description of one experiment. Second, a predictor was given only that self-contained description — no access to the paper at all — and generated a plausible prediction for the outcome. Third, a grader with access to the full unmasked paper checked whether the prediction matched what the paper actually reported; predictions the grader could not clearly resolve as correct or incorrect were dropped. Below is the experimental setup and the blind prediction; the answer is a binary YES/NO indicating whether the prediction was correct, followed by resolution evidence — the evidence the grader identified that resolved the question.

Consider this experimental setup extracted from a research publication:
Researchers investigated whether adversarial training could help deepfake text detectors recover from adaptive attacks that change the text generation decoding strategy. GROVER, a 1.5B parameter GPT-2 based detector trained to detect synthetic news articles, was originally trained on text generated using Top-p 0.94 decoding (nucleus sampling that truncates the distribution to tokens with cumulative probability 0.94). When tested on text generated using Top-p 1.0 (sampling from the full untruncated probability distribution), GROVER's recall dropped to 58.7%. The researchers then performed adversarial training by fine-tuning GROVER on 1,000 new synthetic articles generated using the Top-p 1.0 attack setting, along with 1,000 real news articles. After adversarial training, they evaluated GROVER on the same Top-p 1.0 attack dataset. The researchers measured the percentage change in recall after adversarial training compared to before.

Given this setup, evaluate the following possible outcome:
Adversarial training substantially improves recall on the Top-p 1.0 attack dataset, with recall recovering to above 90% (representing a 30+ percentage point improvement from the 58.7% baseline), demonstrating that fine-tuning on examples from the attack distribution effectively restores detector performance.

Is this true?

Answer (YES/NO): NO